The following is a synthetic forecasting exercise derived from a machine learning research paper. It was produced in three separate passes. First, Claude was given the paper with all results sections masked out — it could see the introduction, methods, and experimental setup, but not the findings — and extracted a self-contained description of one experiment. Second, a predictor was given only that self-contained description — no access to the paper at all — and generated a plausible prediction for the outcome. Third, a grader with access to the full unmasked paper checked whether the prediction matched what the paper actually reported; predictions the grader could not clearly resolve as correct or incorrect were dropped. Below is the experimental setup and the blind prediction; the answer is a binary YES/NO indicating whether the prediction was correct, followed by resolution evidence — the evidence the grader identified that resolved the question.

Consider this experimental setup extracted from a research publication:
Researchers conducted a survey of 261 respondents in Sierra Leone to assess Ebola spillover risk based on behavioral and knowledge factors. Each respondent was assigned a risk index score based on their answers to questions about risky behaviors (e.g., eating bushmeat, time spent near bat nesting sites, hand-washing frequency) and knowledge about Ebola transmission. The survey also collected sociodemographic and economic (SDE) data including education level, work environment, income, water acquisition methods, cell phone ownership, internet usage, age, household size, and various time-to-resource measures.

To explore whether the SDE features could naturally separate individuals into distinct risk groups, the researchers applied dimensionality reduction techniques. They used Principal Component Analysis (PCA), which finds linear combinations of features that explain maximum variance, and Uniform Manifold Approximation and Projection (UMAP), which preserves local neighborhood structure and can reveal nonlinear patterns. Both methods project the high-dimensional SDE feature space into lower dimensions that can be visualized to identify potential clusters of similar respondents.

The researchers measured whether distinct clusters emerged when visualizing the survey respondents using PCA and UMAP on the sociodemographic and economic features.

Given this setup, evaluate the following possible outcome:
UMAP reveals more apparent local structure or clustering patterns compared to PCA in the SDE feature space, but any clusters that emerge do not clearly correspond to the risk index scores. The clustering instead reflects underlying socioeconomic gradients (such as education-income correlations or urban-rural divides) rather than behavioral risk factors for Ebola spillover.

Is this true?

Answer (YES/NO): NO